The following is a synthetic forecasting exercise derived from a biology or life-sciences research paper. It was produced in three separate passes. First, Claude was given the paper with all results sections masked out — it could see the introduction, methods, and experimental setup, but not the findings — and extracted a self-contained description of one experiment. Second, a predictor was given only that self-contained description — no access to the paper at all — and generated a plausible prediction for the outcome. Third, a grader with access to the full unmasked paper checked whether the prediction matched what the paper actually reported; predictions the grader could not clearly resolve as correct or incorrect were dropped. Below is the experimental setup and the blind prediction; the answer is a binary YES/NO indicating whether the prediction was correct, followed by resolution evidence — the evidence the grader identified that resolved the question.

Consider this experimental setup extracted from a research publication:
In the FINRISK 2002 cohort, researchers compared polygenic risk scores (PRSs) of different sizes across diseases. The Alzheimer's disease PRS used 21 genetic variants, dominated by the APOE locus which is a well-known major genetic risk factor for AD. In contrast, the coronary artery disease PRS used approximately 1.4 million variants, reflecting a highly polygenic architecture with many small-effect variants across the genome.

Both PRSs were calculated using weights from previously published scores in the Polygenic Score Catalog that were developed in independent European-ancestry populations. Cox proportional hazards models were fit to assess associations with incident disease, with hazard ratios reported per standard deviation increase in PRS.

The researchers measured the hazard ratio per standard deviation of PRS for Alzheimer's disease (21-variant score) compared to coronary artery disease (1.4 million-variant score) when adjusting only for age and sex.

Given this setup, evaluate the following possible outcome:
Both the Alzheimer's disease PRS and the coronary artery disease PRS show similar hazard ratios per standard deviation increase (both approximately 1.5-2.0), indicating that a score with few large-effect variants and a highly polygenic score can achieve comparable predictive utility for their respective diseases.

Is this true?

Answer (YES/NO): YES